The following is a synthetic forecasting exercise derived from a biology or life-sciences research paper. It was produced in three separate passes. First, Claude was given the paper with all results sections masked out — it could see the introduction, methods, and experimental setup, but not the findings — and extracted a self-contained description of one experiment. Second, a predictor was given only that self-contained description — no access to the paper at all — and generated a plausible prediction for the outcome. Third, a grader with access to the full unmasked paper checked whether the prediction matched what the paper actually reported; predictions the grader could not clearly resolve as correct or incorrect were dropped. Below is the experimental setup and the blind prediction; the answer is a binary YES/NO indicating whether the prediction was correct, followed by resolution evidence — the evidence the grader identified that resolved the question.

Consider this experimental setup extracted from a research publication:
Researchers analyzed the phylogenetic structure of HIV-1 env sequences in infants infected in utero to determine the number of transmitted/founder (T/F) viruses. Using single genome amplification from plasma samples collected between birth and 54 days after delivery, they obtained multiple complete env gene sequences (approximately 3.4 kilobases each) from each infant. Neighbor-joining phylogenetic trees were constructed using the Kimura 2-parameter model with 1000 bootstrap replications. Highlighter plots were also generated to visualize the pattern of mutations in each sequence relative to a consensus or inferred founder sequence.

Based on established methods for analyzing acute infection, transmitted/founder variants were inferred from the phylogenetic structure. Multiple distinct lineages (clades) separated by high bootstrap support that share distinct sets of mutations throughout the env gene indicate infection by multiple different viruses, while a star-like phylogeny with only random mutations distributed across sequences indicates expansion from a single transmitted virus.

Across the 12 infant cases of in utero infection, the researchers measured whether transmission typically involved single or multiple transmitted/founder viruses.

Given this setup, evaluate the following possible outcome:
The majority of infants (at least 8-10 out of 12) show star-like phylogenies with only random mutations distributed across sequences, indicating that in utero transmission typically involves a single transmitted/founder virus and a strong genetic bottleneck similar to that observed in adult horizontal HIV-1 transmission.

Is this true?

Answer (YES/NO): NO